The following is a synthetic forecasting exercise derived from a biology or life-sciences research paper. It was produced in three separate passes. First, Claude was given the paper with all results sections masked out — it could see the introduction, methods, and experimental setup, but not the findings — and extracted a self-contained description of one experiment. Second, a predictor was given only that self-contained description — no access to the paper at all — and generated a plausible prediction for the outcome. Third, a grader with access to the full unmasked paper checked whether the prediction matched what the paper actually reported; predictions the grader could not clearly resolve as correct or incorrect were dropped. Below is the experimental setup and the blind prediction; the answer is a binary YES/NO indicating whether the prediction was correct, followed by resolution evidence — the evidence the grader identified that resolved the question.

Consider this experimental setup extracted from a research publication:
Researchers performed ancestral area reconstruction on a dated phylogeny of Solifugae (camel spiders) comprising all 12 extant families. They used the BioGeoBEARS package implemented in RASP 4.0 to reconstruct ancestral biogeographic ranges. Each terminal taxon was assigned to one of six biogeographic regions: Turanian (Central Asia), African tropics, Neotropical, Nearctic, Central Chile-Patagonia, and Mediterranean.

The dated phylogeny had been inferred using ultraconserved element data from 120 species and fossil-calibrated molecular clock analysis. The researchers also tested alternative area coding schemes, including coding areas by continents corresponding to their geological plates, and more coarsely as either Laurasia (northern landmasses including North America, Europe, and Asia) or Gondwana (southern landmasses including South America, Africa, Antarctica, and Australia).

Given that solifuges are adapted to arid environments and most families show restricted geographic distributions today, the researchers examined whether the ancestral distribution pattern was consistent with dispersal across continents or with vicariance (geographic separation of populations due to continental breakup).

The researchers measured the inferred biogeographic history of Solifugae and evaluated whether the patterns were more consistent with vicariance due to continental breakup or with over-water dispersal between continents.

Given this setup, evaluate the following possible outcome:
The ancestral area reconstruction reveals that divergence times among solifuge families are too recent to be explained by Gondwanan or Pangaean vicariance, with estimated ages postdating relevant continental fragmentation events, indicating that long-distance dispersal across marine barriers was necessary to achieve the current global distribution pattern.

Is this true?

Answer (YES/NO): NO